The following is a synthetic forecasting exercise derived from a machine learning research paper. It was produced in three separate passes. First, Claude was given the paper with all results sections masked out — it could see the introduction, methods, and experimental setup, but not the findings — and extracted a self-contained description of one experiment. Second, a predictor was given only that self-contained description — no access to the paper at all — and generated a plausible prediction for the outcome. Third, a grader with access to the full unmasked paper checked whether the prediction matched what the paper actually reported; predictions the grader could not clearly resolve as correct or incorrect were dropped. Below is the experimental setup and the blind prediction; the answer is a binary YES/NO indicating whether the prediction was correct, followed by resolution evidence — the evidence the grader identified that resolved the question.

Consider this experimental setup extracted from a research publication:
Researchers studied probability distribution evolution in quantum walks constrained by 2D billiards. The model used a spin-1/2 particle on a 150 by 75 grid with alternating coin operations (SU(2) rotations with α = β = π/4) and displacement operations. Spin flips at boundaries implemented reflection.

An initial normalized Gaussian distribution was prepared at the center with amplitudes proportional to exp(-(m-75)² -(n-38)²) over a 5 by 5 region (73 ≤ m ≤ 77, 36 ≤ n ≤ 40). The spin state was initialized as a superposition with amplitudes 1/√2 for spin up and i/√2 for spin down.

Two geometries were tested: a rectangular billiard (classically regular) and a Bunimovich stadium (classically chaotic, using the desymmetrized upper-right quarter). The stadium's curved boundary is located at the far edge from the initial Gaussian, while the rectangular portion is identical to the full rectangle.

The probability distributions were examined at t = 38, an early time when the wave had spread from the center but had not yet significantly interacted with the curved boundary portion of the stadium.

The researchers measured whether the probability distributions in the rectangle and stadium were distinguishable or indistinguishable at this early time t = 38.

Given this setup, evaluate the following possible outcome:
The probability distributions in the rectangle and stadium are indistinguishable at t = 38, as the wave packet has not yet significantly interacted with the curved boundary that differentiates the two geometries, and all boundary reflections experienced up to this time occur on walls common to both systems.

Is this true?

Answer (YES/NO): NO